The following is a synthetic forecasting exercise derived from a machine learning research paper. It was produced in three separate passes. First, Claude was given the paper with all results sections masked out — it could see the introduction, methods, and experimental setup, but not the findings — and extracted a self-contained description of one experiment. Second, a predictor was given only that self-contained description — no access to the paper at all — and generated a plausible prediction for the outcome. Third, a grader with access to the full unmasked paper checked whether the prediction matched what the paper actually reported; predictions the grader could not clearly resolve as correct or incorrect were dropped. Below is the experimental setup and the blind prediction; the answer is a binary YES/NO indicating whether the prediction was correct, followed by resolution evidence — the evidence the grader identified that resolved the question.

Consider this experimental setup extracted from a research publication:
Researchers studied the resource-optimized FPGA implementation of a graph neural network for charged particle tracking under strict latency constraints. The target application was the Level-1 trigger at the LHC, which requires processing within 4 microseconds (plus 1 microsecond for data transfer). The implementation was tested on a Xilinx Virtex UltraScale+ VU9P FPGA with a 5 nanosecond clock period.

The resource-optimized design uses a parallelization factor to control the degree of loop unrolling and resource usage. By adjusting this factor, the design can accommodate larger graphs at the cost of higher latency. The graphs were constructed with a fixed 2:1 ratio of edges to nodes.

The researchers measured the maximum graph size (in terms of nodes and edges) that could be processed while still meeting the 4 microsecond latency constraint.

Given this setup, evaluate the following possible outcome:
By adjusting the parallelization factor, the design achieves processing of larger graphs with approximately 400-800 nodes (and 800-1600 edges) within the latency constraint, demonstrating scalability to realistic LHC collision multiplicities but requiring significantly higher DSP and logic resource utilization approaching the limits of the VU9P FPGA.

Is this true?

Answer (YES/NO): NO